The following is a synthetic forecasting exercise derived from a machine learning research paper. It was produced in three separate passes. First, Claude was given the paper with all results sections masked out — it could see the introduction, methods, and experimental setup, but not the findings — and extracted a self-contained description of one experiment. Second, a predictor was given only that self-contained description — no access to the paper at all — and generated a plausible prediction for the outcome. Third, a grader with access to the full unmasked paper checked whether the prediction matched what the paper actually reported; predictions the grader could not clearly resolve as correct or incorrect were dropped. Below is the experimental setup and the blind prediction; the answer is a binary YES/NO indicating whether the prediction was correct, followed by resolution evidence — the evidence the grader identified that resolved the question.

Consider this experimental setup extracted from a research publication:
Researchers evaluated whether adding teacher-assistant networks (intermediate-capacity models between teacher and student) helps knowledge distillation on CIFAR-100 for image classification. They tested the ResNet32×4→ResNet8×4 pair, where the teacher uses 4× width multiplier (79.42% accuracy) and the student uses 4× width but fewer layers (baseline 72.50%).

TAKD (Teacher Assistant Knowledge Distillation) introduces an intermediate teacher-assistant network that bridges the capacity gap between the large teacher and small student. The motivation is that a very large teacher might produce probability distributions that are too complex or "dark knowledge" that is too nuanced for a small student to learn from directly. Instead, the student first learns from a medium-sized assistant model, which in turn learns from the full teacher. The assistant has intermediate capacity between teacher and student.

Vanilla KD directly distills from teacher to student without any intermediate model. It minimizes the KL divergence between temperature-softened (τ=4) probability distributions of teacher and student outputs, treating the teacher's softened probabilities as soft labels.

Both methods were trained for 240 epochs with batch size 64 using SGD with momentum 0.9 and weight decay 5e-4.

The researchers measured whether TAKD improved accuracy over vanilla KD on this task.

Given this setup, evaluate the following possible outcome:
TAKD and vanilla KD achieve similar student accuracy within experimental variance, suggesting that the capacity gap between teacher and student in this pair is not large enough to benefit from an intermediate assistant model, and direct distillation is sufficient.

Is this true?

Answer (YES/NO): NO